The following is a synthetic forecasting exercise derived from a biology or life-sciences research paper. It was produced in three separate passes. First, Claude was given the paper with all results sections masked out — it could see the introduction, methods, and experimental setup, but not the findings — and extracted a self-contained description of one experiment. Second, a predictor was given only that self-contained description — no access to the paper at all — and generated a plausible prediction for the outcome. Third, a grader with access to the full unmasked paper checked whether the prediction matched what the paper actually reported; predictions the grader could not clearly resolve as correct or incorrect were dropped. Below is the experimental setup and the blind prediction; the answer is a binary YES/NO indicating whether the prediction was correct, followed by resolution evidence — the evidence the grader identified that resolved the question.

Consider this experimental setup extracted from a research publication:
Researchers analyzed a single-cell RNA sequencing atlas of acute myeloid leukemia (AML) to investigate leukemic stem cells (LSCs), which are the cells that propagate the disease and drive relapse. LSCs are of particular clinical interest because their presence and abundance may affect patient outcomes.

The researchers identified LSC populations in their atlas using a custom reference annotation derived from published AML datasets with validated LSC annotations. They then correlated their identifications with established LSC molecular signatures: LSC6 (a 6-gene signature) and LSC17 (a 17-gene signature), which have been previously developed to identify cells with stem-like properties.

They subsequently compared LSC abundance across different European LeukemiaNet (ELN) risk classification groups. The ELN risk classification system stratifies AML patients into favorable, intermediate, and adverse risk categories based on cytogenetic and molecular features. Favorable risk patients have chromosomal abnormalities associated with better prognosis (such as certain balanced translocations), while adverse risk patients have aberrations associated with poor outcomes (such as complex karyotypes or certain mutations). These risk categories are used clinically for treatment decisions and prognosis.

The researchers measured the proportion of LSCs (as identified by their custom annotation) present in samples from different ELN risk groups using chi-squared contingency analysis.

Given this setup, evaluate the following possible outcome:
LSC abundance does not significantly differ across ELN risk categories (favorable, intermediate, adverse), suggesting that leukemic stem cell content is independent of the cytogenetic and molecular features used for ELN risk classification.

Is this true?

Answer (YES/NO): NO